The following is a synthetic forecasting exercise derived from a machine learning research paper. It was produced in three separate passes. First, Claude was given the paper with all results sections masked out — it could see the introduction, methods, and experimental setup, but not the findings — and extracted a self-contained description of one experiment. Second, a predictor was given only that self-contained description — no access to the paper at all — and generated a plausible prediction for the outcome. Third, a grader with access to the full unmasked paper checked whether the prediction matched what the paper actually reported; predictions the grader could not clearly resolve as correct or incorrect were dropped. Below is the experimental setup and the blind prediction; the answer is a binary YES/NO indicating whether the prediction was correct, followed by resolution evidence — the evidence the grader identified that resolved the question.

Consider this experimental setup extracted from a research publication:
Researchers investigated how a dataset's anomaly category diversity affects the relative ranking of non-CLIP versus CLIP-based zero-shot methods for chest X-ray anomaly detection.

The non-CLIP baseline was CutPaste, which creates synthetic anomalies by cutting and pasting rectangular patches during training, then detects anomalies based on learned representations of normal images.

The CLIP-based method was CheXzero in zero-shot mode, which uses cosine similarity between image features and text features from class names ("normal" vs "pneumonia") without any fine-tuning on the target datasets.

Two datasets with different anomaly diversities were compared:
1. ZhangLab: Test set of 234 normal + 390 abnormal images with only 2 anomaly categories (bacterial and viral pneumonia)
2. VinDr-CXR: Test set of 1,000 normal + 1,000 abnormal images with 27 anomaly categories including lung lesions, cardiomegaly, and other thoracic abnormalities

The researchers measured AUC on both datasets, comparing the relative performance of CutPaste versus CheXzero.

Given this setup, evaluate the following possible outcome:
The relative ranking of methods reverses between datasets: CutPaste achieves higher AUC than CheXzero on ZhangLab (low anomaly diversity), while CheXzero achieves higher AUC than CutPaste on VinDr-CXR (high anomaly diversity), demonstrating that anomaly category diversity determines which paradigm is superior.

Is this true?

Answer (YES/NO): NO